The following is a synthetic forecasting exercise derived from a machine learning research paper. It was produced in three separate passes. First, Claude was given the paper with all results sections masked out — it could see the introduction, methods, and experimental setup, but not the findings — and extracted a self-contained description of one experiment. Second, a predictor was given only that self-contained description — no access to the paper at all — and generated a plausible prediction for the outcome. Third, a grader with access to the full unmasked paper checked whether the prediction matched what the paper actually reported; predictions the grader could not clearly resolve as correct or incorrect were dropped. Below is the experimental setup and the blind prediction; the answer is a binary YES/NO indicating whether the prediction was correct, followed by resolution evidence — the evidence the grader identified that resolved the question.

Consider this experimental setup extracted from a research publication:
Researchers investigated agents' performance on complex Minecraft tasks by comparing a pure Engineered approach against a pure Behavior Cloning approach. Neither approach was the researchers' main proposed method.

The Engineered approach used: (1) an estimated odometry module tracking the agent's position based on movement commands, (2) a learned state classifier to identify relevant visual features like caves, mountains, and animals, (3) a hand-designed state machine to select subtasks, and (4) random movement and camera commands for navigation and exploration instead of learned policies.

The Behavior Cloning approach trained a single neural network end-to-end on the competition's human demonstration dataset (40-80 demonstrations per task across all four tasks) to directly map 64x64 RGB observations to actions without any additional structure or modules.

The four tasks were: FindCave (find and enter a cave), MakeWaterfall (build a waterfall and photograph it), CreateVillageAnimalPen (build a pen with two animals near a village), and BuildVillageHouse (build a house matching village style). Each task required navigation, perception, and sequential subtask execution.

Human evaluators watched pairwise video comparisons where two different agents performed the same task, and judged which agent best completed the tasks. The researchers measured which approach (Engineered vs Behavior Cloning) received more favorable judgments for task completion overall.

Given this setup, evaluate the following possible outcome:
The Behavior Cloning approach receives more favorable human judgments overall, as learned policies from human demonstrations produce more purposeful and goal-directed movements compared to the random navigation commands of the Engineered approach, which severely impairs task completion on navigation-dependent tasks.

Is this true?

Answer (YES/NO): NO